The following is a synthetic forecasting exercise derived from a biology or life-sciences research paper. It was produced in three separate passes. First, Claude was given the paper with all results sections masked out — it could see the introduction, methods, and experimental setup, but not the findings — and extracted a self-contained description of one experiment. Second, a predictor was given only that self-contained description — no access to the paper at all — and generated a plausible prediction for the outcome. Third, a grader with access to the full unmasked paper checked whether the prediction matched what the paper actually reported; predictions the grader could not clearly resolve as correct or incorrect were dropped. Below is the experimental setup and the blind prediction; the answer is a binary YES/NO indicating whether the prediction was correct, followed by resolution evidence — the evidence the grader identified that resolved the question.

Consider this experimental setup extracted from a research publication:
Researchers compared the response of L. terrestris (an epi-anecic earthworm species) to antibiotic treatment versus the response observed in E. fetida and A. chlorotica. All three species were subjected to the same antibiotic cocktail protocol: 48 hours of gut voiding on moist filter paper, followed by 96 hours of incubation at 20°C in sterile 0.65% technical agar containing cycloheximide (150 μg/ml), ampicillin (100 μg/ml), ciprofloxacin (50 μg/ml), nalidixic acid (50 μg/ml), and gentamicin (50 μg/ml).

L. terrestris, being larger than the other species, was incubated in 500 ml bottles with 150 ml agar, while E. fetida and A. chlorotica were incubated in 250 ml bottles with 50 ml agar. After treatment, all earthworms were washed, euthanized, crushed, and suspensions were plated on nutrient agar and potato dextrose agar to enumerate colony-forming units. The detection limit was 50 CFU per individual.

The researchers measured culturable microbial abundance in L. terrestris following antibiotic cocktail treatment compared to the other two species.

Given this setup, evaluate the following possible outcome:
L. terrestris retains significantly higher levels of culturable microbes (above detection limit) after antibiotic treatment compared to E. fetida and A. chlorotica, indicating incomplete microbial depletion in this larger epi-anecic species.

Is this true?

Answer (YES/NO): YES